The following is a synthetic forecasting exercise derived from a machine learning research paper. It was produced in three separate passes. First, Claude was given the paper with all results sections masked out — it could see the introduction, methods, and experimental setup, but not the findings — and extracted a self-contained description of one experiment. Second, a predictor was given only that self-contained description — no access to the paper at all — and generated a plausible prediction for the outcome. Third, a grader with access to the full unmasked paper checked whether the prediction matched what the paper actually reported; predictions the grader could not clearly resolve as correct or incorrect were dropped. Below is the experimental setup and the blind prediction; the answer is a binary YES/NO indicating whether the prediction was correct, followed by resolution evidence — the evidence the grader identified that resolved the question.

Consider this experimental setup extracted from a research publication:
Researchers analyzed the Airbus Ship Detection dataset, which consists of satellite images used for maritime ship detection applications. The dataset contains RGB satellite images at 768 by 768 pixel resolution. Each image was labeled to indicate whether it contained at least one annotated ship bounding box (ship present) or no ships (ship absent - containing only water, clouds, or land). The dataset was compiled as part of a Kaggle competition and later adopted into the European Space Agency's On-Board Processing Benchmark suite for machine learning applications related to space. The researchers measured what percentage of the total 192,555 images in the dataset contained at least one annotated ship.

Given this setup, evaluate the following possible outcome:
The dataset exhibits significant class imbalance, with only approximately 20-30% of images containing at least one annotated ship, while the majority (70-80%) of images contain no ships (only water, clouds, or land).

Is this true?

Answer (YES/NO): YES